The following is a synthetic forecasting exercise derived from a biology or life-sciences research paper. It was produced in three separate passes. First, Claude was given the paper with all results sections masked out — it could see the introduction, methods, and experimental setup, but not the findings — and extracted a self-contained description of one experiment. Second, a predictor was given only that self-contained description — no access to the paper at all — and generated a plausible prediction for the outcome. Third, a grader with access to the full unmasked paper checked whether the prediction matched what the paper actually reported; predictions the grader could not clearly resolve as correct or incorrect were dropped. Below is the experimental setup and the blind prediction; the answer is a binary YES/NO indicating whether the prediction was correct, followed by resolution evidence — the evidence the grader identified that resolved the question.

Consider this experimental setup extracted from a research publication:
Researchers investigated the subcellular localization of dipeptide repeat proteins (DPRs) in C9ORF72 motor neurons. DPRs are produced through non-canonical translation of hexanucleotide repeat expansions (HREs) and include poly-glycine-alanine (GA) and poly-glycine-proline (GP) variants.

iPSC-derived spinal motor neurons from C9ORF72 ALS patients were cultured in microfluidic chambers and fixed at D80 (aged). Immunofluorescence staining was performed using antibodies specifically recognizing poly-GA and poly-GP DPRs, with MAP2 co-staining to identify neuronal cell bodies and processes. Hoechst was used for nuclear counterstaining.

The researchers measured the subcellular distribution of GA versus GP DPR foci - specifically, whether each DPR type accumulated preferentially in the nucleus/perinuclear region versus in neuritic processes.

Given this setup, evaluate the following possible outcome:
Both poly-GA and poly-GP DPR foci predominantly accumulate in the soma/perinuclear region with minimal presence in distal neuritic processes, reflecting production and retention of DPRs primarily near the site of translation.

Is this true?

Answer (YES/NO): NO